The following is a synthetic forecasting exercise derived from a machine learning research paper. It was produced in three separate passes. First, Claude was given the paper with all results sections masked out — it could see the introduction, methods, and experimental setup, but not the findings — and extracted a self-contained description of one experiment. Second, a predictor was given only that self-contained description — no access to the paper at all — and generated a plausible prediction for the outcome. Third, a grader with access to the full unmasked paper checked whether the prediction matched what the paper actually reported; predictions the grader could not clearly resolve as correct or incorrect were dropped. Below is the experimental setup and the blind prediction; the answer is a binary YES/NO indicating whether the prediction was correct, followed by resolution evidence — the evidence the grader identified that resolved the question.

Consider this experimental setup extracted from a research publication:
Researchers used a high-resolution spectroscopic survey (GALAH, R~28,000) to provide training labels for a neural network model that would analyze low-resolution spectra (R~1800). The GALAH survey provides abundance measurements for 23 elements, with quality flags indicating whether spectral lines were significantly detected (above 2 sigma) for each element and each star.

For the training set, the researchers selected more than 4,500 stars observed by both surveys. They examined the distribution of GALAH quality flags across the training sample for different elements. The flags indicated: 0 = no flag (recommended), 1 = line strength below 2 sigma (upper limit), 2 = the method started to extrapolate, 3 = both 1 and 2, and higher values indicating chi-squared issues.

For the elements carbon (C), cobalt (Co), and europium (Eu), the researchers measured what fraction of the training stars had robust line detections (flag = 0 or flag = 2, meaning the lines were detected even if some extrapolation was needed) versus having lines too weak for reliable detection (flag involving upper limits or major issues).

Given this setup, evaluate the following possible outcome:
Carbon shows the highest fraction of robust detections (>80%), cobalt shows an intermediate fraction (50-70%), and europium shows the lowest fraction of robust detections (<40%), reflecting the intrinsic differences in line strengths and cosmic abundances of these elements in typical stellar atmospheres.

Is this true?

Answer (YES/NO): NO